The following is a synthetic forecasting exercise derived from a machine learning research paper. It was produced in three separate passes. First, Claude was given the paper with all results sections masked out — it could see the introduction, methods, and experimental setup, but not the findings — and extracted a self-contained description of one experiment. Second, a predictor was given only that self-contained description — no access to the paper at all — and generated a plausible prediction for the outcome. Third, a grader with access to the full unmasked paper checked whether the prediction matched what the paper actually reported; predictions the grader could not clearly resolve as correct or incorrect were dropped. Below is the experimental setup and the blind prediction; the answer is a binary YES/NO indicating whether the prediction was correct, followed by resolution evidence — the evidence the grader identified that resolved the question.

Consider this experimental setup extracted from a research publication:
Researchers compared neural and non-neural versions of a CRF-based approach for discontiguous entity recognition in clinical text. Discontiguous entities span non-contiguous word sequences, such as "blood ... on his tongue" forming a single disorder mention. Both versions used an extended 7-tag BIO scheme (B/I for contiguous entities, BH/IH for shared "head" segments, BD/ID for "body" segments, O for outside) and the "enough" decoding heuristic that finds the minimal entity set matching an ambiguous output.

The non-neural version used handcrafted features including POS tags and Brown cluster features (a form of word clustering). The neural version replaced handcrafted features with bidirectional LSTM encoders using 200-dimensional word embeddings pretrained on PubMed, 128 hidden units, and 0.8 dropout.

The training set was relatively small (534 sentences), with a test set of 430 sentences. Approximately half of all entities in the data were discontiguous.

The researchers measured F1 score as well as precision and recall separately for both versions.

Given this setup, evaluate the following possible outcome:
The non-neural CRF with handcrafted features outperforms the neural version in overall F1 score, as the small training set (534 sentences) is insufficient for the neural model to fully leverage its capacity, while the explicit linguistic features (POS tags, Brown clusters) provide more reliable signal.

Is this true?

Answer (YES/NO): NO